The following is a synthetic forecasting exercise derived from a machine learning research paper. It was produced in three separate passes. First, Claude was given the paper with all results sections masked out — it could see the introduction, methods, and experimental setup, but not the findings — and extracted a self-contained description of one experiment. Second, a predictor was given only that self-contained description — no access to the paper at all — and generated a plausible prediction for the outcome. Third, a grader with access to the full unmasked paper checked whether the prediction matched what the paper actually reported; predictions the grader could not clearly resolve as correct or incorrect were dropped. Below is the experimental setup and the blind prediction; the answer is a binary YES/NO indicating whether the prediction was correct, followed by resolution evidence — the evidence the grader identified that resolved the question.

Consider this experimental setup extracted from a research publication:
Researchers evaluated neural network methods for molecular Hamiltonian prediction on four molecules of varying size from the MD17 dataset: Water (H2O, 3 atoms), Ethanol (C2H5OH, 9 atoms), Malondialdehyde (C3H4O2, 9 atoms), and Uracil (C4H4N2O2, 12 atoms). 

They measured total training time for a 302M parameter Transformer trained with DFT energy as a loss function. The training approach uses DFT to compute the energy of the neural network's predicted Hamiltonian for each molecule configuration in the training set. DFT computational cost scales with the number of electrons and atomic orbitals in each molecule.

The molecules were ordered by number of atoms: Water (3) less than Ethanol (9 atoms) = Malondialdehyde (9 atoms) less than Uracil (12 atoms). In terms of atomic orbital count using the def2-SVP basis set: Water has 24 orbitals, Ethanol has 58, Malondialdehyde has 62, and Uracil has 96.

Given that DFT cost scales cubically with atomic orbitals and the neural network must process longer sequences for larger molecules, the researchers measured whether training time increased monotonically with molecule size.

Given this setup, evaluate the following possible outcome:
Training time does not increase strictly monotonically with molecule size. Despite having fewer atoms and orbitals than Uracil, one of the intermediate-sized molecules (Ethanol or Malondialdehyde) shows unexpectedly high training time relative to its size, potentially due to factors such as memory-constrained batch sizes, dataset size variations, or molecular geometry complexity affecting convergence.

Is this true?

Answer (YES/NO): YES